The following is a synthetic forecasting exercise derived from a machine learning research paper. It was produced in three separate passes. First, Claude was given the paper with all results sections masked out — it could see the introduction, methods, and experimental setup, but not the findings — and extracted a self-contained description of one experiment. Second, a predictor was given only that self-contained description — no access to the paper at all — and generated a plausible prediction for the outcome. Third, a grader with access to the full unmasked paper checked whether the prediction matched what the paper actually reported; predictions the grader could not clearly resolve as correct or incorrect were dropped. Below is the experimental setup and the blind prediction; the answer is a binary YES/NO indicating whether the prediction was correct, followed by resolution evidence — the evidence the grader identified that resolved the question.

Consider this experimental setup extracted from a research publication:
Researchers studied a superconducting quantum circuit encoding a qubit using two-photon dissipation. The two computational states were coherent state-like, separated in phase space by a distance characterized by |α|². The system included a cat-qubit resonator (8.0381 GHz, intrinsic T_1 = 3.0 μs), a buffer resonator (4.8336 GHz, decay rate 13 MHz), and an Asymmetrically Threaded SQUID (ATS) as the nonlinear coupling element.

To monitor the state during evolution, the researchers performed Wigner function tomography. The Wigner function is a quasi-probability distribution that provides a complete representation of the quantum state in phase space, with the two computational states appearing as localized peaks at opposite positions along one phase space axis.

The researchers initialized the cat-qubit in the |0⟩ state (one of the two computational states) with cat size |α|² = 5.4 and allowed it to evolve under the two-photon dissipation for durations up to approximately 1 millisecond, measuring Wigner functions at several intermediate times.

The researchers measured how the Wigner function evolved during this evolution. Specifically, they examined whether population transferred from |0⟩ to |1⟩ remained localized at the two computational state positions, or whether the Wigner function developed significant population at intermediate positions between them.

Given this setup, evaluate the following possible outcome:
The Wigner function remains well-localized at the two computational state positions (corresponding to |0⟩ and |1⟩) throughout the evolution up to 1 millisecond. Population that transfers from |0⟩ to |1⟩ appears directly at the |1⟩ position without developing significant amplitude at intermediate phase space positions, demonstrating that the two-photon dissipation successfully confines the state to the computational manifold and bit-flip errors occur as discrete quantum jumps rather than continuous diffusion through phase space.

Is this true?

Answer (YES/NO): YES